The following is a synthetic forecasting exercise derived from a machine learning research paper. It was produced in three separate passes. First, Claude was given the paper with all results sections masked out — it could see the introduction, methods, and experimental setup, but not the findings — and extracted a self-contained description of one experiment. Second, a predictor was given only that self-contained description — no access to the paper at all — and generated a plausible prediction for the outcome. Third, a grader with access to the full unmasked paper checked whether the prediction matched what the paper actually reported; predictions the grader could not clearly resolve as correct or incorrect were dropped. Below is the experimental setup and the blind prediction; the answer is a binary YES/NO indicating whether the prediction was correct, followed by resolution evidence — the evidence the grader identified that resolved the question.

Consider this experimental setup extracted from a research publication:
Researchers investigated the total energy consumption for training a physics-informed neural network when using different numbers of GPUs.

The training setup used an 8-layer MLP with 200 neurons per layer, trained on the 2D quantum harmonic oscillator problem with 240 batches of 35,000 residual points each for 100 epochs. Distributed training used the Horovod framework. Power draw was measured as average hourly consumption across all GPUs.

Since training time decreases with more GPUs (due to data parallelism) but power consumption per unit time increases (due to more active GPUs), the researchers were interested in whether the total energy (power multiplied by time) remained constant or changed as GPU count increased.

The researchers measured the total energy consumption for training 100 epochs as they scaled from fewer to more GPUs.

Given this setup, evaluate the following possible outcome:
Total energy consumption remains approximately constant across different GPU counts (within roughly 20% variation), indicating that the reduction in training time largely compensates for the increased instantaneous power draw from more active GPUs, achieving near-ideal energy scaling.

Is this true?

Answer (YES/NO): YES